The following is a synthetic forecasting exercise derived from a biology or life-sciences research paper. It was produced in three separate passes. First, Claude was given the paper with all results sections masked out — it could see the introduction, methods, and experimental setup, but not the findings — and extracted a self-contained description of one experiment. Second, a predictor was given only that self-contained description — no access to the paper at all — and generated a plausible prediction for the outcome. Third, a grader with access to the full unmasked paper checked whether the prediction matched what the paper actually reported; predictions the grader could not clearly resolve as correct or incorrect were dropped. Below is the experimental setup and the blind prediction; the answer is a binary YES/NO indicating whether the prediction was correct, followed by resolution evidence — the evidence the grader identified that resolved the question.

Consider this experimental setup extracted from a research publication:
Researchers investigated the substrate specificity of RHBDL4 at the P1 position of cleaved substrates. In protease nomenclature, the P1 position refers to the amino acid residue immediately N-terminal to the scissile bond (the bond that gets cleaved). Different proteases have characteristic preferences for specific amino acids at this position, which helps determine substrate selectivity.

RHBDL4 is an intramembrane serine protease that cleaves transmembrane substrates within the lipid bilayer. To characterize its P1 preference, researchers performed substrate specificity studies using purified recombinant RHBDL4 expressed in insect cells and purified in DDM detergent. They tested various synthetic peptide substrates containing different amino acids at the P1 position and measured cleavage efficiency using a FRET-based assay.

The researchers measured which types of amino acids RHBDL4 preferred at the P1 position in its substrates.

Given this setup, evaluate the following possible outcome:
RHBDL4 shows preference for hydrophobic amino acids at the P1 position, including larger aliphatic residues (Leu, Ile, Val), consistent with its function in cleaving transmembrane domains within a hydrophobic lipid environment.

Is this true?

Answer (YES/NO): NO